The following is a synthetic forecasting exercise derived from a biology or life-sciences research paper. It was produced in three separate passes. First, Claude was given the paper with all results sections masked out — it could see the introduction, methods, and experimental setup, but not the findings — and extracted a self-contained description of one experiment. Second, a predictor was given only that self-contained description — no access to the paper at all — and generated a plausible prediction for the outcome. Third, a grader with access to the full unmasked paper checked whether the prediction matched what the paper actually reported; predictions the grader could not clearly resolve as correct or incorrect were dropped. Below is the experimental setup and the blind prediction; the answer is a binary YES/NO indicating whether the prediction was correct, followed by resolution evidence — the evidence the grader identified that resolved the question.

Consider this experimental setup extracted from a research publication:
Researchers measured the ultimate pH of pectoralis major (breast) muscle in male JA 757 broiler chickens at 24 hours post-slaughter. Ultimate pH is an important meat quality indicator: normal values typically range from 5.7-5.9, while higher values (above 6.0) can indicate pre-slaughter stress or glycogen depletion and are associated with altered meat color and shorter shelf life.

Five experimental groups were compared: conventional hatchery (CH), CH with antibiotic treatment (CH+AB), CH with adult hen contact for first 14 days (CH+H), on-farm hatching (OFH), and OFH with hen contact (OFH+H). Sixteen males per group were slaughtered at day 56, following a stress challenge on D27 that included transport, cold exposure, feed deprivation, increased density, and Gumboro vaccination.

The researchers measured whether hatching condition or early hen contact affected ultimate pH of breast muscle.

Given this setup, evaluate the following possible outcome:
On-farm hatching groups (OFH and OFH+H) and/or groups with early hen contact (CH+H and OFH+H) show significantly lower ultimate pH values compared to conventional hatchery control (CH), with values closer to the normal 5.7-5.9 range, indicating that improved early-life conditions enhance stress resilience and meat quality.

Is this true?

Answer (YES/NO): NO